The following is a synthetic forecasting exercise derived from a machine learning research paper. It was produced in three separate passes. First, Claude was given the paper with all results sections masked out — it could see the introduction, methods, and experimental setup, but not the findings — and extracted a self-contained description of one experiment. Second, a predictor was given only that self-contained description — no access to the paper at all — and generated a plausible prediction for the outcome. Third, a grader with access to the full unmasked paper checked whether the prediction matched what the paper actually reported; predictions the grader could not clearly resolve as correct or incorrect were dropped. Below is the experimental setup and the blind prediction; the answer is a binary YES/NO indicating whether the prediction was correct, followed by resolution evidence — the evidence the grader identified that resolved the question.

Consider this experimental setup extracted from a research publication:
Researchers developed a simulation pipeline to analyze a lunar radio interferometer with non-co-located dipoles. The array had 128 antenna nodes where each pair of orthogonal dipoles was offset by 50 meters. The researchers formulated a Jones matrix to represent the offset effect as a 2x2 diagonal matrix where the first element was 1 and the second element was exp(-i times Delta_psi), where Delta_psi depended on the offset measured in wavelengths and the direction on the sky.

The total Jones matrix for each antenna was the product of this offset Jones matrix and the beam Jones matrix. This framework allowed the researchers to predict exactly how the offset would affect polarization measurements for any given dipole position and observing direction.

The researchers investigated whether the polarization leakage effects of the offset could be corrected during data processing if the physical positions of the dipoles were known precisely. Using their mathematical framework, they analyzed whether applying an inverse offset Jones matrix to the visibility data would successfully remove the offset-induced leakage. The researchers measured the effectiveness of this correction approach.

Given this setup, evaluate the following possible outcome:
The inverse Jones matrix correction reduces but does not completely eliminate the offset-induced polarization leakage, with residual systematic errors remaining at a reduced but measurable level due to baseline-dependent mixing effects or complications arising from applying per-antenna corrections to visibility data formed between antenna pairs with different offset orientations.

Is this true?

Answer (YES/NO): NO